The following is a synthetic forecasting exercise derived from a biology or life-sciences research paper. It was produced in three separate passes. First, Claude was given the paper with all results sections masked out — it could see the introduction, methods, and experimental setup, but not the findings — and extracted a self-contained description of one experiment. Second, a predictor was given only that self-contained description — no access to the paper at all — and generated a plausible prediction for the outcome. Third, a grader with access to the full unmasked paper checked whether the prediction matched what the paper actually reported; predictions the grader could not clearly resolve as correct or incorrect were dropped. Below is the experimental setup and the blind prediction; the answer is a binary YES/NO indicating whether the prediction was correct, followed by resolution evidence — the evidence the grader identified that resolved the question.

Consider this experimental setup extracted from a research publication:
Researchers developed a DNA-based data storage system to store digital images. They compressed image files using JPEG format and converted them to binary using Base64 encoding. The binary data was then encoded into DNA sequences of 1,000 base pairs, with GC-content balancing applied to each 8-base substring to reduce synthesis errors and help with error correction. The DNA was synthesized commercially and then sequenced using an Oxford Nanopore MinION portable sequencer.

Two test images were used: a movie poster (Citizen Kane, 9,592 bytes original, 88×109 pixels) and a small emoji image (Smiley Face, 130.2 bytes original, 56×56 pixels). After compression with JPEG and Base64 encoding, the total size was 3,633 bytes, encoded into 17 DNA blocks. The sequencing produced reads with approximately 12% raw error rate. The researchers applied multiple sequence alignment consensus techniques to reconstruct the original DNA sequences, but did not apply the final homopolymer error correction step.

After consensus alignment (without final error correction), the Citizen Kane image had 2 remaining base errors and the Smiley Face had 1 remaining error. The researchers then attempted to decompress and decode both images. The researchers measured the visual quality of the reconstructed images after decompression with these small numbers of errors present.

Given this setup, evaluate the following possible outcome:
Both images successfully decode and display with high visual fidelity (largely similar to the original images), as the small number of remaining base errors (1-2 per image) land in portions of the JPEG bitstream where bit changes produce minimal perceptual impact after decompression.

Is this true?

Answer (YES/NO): NO